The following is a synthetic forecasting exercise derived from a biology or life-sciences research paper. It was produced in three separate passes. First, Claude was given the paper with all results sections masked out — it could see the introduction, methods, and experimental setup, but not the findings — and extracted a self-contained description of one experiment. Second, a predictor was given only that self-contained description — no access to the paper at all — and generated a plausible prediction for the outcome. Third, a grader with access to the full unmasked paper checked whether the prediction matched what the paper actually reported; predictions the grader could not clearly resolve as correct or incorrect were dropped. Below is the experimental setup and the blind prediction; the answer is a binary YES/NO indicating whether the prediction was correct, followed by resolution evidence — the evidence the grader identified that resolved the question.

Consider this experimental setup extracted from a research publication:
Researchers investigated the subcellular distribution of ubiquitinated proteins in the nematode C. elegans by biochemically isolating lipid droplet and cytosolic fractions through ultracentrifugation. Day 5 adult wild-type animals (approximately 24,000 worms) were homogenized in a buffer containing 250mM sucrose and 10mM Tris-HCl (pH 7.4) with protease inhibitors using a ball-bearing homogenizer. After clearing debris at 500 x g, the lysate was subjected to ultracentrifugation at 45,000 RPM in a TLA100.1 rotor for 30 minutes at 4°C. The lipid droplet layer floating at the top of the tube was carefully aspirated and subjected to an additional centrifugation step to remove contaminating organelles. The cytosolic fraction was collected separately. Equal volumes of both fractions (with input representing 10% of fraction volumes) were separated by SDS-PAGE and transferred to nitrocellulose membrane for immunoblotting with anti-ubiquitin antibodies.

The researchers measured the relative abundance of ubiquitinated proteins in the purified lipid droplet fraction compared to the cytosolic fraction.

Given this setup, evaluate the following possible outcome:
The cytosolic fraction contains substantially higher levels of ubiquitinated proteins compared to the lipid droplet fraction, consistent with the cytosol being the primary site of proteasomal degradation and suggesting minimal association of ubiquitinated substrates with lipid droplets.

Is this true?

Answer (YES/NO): NO